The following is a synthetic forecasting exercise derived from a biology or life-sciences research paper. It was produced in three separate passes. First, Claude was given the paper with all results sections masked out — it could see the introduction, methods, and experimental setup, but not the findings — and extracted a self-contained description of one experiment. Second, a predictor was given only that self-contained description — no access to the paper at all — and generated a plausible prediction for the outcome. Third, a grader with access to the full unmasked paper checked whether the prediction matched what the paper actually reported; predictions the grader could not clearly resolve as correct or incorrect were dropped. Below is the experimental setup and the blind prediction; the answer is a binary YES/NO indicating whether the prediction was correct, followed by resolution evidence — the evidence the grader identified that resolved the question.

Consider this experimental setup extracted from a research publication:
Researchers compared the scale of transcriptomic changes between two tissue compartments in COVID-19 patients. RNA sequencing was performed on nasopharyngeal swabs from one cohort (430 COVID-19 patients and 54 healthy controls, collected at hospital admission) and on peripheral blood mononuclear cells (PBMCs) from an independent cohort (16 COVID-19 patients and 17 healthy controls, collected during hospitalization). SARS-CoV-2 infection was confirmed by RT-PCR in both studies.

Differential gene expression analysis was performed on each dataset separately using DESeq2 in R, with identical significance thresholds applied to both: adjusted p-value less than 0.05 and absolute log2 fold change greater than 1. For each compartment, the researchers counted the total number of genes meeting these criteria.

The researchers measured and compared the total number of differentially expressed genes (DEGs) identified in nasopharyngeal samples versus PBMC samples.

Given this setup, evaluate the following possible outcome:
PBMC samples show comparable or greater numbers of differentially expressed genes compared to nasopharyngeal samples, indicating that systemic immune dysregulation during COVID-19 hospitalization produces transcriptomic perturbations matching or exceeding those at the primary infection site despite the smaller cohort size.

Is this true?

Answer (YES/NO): NO